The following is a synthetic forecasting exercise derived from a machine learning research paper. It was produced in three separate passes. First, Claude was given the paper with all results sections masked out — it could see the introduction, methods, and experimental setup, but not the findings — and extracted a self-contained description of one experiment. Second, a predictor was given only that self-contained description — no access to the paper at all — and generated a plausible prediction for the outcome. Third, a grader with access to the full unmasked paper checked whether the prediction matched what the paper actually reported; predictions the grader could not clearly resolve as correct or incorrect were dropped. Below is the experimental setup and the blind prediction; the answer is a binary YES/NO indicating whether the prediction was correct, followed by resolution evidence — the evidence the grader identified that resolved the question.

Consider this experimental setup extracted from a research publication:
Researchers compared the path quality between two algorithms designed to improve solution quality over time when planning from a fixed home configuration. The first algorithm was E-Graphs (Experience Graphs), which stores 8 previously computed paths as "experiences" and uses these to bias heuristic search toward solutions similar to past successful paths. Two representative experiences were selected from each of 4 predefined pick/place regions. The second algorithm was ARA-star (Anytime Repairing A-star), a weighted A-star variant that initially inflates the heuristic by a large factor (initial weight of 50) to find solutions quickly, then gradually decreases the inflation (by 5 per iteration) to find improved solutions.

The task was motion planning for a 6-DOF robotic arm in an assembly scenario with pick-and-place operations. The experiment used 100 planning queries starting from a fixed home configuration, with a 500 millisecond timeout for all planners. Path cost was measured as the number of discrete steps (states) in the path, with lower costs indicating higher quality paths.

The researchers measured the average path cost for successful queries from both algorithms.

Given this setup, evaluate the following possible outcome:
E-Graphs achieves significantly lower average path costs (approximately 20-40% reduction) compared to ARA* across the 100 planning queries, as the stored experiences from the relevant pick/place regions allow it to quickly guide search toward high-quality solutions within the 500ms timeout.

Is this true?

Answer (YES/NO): NO